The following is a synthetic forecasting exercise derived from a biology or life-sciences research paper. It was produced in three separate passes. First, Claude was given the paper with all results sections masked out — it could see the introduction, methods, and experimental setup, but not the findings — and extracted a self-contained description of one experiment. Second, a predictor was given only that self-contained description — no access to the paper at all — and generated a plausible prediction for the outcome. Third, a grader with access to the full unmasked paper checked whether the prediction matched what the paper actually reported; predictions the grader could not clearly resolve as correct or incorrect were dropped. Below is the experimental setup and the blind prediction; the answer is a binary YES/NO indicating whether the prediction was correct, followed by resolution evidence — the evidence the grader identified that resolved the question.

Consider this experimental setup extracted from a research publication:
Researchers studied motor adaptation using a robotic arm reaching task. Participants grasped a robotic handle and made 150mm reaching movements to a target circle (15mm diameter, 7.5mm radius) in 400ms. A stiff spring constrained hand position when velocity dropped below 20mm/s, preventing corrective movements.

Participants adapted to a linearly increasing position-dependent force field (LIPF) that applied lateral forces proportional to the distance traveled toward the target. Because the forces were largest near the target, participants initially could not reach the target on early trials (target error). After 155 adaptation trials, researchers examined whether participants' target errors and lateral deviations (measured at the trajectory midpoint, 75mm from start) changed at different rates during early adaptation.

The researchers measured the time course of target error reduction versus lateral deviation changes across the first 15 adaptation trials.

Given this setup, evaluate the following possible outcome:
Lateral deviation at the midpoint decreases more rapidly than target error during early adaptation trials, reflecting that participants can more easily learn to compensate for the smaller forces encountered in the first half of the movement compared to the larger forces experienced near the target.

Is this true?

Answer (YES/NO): NO